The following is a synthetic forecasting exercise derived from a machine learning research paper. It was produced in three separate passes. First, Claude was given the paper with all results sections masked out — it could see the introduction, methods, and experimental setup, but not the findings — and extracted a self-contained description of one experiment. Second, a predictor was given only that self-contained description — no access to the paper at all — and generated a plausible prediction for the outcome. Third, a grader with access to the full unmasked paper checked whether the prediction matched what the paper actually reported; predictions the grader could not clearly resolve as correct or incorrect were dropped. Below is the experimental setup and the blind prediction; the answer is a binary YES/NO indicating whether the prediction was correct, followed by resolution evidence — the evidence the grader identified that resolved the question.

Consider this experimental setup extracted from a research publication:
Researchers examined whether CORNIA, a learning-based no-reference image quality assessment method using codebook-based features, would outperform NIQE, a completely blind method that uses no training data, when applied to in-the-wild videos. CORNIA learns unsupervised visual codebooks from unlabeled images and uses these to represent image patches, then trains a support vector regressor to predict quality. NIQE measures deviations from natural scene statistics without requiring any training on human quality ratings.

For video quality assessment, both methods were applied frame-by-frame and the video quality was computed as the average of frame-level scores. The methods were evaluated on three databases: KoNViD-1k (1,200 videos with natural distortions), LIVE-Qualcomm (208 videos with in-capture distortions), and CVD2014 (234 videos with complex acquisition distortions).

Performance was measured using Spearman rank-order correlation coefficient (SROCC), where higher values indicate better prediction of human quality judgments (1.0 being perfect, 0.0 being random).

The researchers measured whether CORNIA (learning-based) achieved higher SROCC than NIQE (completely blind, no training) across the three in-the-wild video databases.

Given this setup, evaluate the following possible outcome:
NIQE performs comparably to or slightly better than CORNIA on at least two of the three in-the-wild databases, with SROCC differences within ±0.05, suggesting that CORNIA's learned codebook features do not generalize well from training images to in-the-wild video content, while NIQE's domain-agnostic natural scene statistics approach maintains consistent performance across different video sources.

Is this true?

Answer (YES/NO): NO